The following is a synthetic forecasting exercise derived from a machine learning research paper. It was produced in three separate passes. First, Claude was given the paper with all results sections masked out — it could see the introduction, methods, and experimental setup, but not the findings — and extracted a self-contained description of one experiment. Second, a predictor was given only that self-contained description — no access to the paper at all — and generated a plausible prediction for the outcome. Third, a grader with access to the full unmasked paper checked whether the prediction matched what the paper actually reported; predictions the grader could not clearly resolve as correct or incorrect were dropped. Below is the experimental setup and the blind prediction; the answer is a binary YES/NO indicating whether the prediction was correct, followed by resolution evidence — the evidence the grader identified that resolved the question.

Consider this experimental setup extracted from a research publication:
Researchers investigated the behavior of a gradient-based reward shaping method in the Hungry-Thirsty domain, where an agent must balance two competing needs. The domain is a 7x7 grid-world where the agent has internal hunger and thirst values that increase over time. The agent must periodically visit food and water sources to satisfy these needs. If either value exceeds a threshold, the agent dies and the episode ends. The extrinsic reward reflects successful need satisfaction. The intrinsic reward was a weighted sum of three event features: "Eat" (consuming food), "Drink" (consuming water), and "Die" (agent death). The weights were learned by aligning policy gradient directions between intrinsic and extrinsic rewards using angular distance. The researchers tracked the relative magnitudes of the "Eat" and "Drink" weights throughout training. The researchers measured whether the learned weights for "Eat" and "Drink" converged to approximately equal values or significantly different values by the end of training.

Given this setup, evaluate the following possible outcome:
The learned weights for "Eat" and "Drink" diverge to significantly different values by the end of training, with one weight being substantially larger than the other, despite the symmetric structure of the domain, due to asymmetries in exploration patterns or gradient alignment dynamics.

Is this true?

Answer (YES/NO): NO